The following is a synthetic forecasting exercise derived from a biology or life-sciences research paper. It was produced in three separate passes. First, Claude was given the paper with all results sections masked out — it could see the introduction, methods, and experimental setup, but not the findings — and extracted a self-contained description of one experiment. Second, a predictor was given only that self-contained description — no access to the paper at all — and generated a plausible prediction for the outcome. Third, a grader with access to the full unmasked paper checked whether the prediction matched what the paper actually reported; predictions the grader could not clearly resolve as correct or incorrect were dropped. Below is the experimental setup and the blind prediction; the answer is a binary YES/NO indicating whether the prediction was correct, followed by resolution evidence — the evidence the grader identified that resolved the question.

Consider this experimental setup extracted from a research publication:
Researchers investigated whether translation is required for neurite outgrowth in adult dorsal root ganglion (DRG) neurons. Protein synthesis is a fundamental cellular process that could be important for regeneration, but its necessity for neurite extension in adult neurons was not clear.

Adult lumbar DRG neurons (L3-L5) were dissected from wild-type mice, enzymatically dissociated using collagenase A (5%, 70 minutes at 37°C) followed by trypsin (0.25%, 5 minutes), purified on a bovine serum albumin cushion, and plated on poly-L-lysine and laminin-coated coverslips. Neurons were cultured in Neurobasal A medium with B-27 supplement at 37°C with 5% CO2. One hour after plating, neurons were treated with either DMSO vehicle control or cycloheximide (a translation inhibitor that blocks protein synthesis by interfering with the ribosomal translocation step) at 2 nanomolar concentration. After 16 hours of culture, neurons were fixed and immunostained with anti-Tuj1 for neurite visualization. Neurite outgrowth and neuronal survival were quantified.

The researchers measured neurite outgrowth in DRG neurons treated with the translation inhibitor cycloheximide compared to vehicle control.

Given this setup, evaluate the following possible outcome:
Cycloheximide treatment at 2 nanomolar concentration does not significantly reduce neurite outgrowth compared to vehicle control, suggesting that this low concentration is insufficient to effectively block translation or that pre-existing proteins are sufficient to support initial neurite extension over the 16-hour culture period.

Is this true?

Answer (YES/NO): NO